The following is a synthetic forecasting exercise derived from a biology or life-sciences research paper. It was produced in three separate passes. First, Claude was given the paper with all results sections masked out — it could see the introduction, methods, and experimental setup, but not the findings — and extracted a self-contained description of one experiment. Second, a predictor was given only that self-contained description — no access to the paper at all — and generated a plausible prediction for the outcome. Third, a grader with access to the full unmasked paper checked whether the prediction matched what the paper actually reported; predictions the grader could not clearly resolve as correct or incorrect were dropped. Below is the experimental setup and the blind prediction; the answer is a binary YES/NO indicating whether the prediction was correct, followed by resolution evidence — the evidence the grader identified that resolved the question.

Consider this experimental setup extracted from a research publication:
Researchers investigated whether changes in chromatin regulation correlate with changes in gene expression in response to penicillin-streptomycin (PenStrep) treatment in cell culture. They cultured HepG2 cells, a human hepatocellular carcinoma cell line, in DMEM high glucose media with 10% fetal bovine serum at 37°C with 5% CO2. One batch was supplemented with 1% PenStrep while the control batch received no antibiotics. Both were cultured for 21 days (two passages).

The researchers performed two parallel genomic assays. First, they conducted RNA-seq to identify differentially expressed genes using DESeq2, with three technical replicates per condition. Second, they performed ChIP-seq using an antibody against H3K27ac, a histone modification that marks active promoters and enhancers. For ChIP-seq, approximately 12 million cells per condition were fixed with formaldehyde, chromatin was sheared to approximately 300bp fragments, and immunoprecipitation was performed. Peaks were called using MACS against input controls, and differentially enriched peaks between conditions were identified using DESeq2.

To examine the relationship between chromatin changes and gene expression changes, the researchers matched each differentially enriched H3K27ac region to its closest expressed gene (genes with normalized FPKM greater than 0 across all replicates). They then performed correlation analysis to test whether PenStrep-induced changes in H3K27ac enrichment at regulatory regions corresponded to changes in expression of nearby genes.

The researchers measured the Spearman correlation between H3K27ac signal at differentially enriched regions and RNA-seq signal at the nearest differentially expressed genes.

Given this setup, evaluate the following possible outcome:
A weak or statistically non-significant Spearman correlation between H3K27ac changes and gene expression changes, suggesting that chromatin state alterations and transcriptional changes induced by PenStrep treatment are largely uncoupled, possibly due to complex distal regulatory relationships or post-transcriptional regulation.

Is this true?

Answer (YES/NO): NO